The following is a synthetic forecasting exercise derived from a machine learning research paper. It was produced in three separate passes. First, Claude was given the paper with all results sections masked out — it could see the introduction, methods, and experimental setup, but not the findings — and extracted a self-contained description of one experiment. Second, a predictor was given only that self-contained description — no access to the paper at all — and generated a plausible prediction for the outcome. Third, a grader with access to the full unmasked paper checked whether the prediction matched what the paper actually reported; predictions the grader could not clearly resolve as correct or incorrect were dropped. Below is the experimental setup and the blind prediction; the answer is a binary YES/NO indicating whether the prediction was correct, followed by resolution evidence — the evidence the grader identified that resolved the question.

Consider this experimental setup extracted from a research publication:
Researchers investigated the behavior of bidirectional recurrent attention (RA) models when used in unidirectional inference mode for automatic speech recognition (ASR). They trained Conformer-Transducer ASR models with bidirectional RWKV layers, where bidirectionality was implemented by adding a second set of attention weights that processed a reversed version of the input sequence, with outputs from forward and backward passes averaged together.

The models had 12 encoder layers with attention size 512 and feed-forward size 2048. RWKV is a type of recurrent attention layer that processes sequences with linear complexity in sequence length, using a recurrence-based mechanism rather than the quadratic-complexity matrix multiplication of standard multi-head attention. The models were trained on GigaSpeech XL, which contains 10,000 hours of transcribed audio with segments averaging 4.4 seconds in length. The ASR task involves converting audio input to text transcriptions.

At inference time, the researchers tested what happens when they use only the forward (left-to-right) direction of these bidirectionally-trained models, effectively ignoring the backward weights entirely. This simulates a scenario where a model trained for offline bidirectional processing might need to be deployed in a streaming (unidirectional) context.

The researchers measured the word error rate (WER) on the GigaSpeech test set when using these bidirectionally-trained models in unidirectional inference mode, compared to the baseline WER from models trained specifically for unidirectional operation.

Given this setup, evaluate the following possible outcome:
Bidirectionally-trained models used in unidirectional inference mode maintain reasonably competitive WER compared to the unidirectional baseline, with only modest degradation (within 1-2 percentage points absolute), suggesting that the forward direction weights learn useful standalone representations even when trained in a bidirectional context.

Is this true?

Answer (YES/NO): NO